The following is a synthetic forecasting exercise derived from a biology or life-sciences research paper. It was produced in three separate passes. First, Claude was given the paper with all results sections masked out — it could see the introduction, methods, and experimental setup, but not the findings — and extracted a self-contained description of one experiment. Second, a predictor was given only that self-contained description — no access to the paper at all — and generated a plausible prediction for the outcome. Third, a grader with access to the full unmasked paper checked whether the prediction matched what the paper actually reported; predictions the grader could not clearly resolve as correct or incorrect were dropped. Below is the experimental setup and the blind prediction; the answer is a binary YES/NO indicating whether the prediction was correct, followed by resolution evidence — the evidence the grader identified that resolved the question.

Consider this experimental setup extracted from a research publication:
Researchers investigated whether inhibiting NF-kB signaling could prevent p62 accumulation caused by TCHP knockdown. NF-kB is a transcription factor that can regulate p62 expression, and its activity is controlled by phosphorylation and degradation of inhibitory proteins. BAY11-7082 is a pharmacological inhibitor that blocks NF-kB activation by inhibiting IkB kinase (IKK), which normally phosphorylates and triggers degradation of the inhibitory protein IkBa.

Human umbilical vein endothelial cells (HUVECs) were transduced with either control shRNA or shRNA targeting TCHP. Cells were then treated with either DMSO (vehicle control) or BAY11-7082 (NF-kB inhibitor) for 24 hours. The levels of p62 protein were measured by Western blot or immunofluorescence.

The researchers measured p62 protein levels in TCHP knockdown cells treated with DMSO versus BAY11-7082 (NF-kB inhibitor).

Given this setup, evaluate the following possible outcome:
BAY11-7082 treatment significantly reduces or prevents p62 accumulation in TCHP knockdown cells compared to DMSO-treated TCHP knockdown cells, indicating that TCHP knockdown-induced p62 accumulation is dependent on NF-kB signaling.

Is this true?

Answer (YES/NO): YES